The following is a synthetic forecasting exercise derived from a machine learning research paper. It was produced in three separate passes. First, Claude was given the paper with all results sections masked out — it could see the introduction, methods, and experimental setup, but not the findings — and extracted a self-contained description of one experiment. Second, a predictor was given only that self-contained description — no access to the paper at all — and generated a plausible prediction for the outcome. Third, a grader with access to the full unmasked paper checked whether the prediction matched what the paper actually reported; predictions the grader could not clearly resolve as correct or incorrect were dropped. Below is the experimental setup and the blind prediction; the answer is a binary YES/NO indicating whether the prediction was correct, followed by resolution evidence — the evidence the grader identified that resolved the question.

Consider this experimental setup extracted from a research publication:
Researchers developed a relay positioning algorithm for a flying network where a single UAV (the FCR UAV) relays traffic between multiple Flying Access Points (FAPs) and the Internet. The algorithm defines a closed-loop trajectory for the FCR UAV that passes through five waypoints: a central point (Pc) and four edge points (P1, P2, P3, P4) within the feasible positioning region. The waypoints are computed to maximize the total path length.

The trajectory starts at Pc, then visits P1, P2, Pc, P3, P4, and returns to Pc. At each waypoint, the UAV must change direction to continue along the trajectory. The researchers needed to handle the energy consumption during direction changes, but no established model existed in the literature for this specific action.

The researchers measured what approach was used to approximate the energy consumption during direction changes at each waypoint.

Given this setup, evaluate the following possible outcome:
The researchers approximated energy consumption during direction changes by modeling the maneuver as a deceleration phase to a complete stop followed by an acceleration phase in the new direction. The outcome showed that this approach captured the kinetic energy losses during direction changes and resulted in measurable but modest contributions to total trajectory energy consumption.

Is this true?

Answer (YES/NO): NO